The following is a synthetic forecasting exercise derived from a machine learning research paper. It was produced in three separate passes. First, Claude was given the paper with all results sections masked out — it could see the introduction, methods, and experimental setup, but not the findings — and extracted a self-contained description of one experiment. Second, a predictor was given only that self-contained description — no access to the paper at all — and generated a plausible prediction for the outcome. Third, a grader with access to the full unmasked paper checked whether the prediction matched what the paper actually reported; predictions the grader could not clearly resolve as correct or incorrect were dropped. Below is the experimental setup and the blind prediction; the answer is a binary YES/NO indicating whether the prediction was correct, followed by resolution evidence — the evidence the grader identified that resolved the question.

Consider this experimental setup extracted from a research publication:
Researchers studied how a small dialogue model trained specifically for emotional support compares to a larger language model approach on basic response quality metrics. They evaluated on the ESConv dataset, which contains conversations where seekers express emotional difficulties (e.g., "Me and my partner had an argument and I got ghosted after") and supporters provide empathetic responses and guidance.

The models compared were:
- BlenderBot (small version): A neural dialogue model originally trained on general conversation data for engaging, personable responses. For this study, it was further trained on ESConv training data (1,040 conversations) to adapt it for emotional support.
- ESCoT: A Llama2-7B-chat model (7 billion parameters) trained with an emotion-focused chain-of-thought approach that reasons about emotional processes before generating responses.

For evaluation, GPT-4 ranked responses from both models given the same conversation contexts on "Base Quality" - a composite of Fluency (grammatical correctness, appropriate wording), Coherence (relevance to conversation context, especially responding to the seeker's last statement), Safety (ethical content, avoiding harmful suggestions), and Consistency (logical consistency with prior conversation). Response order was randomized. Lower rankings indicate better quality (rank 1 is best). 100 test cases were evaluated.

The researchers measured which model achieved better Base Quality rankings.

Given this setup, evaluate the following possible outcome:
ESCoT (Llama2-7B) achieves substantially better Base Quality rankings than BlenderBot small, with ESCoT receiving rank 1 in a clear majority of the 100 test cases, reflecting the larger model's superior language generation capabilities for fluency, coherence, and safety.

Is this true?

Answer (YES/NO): NO